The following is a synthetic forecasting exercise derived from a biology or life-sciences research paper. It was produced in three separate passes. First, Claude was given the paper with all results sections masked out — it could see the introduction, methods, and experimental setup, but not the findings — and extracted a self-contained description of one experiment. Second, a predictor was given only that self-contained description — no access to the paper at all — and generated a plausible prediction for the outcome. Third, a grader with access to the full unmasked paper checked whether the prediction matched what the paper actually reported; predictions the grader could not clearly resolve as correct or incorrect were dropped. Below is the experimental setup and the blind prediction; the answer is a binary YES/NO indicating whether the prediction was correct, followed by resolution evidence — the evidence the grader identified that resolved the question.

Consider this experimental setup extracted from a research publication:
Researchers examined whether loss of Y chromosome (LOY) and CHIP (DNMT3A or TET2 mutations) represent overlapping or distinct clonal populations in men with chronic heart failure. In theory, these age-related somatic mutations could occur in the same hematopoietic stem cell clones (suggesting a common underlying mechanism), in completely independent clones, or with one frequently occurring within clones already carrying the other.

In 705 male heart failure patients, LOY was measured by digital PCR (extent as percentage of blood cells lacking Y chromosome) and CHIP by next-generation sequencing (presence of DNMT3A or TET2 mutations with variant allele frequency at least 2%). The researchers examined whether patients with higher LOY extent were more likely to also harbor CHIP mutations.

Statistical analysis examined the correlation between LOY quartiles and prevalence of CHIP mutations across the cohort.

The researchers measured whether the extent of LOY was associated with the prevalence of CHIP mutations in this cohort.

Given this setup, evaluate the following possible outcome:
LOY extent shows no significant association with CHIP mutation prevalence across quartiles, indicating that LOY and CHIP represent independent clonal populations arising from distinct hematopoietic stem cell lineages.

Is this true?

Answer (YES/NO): NO